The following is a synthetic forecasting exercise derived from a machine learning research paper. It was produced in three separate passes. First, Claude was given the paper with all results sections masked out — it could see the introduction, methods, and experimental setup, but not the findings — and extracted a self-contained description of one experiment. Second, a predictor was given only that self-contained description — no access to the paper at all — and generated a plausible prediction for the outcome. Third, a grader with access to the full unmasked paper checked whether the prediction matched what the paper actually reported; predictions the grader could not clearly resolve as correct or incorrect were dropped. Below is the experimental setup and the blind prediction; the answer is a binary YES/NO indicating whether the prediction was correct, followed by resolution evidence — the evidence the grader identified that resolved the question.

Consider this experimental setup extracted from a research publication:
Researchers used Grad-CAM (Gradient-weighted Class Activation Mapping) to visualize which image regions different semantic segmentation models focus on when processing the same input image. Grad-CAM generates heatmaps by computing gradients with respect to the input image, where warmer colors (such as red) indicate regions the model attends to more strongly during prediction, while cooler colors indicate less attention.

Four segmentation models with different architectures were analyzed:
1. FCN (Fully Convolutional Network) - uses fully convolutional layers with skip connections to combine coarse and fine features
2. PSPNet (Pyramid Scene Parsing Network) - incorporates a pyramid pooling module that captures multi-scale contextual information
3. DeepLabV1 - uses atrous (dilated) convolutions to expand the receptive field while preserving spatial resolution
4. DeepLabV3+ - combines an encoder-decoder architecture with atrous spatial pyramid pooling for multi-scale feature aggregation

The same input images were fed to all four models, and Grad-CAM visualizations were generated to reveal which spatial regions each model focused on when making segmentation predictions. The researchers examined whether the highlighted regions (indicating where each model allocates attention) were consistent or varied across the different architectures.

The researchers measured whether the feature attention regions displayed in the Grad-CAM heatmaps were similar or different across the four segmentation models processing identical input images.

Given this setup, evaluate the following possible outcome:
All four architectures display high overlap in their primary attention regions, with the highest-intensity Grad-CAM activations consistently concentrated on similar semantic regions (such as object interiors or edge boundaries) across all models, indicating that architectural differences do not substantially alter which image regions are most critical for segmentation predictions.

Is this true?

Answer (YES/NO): NO